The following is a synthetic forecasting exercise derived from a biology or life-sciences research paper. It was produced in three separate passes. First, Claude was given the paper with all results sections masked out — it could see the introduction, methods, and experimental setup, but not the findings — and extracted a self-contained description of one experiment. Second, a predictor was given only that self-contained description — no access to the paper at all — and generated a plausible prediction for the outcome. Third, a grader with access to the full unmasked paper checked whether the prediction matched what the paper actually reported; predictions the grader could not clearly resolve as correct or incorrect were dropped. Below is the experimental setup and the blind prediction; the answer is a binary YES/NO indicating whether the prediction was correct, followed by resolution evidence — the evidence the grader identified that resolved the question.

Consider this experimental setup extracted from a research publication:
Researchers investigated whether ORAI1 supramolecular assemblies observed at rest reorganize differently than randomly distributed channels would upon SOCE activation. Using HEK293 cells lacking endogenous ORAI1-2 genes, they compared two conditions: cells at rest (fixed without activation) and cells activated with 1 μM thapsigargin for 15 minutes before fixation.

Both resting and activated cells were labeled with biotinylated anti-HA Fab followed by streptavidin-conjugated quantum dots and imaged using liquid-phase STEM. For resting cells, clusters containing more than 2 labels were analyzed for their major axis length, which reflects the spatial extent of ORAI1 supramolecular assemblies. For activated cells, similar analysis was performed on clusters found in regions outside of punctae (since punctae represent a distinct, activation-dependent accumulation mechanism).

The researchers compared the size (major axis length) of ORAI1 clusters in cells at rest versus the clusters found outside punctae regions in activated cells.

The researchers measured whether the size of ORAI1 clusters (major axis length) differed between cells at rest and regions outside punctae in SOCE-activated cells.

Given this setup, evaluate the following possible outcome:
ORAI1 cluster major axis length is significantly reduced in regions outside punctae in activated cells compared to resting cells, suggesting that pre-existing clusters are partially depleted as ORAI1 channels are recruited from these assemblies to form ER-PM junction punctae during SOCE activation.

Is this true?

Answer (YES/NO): NO